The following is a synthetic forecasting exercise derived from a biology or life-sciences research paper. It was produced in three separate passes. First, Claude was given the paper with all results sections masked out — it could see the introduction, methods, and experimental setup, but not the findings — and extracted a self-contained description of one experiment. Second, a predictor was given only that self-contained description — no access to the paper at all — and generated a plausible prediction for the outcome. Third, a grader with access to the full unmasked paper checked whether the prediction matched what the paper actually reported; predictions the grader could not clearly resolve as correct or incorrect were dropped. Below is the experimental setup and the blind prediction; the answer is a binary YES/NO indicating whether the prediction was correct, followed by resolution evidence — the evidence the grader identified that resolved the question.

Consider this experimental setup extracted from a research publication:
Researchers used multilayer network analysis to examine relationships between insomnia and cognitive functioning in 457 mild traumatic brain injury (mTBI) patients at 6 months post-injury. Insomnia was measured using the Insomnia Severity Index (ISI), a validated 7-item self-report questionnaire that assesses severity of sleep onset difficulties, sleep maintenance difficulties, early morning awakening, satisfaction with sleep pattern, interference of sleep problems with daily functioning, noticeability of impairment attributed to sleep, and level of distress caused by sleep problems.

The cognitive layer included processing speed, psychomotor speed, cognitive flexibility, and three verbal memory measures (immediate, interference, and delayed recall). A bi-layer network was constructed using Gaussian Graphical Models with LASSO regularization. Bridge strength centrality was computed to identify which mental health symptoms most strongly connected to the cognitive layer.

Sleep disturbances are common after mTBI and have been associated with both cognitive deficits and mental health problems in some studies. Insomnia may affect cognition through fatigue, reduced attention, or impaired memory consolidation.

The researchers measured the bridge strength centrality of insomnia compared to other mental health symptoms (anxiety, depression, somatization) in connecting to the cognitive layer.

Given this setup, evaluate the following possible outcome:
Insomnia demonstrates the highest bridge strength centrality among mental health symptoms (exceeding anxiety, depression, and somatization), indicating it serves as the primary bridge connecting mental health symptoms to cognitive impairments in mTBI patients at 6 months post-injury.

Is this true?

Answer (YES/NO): YES